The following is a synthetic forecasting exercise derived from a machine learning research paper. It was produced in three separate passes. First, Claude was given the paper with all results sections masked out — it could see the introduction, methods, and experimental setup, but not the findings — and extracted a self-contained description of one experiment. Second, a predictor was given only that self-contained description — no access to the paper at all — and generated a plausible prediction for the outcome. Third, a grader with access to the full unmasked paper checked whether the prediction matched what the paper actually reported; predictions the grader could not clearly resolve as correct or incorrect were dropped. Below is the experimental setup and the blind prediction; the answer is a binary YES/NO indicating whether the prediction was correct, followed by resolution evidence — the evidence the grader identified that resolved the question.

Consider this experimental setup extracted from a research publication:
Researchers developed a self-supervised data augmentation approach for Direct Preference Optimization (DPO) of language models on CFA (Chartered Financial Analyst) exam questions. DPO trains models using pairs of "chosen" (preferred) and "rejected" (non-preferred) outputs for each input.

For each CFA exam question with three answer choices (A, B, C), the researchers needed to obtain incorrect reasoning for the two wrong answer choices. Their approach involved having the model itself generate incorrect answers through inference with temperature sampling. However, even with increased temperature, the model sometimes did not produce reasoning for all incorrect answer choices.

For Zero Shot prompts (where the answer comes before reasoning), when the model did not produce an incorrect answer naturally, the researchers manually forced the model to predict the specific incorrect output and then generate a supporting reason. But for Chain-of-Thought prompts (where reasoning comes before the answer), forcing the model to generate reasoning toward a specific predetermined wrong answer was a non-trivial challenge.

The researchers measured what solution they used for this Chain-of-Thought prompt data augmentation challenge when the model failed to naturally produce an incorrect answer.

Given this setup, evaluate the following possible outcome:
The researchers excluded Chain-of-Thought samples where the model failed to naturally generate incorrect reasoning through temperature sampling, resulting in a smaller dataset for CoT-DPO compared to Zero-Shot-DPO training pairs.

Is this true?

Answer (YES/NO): NO